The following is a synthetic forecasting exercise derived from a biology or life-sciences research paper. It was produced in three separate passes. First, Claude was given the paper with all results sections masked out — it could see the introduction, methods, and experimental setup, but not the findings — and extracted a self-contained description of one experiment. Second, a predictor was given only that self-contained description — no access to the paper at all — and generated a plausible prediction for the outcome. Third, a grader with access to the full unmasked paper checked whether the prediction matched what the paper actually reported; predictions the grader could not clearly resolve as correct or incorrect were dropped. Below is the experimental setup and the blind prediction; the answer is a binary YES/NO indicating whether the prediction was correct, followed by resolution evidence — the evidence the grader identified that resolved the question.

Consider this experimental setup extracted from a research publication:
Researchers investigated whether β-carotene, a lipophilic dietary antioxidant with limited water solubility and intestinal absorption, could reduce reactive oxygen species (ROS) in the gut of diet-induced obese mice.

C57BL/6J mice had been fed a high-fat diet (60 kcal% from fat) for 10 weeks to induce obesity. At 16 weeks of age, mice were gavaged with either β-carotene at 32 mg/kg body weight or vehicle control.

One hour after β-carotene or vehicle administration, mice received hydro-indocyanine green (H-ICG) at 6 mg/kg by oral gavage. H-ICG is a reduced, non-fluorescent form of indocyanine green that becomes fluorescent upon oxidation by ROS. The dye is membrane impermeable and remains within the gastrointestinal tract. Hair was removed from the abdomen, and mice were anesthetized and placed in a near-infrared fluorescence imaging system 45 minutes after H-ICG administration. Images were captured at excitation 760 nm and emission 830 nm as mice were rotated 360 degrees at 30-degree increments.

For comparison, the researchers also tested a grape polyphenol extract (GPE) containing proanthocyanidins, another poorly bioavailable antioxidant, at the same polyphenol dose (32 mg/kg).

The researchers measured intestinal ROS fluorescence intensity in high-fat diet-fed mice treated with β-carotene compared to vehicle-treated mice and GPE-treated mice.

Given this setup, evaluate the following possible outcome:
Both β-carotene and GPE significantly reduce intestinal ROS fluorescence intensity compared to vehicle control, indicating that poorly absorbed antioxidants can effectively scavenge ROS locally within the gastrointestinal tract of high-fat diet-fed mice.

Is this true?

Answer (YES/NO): YES